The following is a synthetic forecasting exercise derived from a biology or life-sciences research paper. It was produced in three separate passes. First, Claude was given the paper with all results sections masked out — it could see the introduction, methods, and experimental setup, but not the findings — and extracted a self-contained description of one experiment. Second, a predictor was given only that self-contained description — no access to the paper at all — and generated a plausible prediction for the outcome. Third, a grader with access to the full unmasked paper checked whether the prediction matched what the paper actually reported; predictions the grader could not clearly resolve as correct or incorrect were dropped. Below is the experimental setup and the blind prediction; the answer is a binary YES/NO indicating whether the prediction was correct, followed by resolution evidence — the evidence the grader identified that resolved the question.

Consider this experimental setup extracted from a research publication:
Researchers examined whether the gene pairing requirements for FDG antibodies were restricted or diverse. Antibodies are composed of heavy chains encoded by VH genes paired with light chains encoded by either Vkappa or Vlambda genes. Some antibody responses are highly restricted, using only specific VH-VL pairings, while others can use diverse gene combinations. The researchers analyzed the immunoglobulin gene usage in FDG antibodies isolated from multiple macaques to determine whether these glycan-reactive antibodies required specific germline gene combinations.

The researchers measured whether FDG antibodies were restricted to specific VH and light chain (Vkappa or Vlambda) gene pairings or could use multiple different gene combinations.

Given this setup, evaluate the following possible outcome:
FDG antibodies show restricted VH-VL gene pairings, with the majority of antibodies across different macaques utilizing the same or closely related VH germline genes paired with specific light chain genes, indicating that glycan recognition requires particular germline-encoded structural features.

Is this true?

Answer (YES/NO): NO